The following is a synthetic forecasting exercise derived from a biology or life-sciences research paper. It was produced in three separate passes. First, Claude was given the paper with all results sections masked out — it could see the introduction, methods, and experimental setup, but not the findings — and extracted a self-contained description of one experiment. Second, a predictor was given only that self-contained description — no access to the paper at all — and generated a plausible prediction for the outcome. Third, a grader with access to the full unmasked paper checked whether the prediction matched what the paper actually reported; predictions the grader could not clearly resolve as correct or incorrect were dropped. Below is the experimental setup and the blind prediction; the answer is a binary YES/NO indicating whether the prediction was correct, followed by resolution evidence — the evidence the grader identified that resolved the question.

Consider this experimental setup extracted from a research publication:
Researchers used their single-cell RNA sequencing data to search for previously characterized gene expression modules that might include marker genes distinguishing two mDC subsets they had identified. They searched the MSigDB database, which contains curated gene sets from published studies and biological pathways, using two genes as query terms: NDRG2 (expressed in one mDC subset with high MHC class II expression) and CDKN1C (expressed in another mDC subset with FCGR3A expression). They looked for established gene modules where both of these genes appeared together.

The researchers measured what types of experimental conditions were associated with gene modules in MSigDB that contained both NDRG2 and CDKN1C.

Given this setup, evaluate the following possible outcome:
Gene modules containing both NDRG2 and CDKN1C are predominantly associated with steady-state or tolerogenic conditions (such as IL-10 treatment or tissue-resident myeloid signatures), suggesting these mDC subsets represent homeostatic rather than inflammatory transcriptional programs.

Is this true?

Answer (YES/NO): NO